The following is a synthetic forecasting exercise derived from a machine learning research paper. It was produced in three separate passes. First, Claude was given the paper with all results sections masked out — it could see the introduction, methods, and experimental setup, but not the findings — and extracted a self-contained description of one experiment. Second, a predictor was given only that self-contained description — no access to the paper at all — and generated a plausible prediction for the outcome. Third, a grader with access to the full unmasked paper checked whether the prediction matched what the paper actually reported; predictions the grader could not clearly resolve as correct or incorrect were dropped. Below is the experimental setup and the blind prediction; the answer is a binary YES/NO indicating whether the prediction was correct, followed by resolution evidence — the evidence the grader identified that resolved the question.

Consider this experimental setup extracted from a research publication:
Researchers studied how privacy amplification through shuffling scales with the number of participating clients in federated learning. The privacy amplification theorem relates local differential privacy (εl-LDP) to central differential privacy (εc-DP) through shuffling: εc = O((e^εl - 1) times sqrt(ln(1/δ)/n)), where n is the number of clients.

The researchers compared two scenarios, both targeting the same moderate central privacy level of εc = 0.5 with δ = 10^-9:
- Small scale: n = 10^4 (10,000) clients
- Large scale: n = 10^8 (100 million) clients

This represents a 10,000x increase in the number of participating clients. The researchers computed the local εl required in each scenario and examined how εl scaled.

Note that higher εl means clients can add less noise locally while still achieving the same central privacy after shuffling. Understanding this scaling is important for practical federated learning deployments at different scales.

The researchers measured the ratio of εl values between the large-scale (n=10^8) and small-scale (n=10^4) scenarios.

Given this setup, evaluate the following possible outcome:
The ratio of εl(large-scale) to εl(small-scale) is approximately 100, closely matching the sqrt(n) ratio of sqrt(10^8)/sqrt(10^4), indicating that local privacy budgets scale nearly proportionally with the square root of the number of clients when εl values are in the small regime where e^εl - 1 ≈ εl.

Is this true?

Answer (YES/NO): NO